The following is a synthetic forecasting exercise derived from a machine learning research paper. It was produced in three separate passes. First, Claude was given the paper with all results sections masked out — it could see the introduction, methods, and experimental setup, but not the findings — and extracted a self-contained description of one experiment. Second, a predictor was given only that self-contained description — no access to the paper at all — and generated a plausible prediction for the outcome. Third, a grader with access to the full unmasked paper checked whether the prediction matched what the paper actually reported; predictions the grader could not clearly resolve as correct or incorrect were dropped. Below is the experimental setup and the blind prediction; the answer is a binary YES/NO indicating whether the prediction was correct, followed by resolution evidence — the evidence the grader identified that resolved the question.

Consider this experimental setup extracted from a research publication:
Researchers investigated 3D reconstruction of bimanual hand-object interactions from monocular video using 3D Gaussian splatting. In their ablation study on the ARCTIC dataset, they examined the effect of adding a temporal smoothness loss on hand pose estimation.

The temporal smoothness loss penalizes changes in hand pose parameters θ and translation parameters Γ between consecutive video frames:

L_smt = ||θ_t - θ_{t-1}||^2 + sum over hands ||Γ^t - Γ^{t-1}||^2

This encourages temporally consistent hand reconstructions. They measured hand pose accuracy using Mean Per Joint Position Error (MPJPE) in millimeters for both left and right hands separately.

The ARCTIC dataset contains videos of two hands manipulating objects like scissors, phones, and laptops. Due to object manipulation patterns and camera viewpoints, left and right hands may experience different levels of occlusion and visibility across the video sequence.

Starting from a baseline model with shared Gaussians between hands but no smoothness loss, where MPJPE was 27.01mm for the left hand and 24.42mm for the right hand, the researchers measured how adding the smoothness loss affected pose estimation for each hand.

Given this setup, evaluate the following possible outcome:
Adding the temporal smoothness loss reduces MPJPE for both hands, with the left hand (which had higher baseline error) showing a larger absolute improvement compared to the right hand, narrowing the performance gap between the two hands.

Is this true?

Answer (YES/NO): YES